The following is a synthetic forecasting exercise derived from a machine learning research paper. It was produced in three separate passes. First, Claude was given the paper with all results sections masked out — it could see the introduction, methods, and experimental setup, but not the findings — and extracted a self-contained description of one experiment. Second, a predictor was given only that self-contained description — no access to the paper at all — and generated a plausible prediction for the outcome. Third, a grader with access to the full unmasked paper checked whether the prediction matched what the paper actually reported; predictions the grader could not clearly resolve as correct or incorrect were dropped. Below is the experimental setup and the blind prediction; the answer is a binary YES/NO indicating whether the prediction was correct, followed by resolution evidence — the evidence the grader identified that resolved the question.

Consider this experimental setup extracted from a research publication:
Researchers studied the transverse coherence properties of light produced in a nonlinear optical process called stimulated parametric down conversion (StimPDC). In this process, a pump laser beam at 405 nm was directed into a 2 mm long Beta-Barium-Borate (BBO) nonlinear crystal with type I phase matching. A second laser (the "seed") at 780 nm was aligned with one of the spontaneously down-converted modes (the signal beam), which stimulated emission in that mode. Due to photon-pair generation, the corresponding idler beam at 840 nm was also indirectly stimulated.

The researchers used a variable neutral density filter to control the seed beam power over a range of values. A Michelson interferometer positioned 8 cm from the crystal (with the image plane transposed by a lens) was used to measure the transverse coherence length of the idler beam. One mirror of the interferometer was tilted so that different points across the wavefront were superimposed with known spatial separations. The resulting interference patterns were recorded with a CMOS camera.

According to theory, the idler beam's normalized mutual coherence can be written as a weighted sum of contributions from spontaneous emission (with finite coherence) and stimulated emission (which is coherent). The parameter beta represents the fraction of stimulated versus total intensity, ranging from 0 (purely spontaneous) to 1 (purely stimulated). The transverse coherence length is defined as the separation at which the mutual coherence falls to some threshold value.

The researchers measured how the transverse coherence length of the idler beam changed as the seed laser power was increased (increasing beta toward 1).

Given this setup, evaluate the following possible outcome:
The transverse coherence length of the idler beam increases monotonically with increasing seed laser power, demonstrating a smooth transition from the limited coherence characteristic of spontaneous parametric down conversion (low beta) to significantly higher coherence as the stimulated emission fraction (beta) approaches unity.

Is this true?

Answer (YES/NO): YES